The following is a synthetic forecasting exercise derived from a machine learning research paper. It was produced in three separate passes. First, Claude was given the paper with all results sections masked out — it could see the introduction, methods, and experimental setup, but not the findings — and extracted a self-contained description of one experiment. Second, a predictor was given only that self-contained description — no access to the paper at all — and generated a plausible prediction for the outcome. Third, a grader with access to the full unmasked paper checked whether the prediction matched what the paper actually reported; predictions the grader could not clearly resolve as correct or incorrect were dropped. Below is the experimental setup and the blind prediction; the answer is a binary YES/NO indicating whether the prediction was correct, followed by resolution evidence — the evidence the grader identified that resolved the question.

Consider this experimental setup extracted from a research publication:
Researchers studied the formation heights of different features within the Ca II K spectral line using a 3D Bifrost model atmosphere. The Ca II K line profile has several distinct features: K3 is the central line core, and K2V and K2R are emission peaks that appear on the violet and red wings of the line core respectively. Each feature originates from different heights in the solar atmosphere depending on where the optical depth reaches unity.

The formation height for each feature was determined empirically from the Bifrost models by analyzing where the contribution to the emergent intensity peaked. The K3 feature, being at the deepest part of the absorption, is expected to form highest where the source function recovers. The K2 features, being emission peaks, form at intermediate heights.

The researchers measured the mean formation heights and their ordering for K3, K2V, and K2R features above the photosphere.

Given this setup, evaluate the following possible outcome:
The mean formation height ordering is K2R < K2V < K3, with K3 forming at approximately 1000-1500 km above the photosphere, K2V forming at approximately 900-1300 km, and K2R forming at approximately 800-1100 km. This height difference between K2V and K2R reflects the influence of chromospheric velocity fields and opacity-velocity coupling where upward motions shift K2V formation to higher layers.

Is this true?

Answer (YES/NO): NO